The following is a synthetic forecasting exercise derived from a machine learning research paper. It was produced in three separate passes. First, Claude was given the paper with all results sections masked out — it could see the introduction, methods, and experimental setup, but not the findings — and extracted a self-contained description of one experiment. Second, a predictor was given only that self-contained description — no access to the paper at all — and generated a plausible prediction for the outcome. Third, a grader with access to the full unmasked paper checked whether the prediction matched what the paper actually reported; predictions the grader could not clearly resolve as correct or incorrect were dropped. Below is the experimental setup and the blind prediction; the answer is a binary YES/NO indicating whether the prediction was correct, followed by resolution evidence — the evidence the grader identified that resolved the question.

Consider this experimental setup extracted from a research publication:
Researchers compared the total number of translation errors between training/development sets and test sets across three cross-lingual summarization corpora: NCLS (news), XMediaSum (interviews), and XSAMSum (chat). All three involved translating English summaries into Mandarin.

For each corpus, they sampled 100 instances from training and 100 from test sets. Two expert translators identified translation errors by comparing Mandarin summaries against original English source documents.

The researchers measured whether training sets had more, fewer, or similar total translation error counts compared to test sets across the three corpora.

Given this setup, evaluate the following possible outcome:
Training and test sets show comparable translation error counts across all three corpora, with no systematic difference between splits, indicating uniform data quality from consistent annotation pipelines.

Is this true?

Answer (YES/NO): NO